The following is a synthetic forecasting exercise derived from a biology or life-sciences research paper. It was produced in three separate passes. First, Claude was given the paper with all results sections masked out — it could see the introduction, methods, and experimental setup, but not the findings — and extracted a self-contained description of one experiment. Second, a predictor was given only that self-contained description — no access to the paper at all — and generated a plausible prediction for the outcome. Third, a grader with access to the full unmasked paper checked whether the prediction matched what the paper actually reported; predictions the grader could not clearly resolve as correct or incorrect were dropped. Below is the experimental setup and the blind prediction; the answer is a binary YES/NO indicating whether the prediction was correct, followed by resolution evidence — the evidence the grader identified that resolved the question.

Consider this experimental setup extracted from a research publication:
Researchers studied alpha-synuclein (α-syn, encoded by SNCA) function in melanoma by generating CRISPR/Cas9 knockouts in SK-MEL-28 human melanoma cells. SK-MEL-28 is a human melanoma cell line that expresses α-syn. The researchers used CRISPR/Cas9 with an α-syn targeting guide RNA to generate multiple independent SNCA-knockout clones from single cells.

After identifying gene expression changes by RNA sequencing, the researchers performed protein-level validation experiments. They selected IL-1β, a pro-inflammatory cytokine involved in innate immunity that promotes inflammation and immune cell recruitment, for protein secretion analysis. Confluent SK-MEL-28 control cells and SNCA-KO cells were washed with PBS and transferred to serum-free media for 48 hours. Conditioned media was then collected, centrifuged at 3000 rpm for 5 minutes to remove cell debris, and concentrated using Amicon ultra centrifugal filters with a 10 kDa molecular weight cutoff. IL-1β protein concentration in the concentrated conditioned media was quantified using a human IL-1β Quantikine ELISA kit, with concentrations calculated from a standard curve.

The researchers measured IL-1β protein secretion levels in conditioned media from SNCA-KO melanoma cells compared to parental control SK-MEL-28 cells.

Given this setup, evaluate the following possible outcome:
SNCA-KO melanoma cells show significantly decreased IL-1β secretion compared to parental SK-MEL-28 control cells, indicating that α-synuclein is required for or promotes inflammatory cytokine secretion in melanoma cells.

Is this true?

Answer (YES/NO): NO